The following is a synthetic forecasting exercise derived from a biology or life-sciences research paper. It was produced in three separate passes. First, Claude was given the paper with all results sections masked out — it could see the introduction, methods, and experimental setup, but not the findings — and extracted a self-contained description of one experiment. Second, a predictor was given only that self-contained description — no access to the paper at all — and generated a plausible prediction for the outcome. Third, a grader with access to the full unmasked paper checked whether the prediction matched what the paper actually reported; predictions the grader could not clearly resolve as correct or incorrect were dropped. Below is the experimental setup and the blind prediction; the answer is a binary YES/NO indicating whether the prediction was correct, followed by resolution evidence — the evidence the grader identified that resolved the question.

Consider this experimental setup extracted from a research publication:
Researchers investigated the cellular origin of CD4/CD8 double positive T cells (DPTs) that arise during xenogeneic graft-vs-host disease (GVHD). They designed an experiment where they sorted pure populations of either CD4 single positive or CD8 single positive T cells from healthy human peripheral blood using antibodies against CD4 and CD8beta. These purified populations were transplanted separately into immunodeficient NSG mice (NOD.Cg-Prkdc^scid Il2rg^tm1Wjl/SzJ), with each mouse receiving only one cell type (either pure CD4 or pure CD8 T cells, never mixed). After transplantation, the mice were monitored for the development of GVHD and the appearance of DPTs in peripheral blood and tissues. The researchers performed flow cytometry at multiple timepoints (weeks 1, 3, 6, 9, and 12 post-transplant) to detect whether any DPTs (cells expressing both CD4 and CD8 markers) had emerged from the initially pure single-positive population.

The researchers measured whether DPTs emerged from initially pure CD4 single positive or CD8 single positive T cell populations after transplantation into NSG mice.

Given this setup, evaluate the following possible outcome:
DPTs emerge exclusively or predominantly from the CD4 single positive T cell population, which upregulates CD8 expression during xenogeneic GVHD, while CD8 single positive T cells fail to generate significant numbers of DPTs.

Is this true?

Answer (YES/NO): NO